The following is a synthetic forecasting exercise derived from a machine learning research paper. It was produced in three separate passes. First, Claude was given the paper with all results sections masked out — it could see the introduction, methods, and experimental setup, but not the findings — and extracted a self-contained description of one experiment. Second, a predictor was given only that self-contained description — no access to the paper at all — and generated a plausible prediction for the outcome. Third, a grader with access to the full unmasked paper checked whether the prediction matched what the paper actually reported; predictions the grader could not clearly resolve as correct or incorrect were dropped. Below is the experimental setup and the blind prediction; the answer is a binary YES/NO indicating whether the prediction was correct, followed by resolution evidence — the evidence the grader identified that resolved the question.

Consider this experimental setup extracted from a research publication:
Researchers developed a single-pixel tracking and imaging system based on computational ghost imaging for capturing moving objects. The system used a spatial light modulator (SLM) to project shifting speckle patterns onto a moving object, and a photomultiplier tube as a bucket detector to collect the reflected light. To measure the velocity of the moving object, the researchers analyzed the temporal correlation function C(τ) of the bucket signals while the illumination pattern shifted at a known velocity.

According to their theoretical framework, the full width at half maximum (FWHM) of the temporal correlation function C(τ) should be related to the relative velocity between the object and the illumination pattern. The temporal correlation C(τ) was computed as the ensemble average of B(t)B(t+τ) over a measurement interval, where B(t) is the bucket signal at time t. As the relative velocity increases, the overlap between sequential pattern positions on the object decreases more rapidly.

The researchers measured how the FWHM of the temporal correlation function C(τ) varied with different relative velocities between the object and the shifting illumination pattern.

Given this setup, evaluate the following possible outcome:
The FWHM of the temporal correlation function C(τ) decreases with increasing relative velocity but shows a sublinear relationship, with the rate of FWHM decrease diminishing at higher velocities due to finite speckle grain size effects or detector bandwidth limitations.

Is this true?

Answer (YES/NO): NO